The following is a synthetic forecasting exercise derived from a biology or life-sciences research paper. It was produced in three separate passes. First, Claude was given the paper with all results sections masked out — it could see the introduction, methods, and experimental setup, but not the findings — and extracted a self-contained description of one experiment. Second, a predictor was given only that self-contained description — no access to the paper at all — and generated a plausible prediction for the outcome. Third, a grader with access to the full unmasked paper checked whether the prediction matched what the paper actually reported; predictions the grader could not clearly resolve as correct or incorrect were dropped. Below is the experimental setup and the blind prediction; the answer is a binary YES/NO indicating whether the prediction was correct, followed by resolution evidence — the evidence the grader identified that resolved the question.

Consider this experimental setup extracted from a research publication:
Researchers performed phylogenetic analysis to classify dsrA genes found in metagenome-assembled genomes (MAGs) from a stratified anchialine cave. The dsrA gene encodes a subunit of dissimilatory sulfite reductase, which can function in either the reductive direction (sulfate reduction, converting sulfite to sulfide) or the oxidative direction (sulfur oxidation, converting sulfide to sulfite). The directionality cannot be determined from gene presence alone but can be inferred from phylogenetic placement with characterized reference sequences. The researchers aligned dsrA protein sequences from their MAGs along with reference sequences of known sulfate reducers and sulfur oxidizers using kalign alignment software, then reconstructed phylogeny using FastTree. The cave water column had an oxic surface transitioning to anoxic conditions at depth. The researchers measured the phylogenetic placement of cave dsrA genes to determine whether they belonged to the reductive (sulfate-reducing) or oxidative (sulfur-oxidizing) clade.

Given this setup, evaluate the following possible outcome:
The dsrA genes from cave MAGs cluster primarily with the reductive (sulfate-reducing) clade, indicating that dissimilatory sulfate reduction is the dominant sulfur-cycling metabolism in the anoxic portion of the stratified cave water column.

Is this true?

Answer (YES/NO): YES